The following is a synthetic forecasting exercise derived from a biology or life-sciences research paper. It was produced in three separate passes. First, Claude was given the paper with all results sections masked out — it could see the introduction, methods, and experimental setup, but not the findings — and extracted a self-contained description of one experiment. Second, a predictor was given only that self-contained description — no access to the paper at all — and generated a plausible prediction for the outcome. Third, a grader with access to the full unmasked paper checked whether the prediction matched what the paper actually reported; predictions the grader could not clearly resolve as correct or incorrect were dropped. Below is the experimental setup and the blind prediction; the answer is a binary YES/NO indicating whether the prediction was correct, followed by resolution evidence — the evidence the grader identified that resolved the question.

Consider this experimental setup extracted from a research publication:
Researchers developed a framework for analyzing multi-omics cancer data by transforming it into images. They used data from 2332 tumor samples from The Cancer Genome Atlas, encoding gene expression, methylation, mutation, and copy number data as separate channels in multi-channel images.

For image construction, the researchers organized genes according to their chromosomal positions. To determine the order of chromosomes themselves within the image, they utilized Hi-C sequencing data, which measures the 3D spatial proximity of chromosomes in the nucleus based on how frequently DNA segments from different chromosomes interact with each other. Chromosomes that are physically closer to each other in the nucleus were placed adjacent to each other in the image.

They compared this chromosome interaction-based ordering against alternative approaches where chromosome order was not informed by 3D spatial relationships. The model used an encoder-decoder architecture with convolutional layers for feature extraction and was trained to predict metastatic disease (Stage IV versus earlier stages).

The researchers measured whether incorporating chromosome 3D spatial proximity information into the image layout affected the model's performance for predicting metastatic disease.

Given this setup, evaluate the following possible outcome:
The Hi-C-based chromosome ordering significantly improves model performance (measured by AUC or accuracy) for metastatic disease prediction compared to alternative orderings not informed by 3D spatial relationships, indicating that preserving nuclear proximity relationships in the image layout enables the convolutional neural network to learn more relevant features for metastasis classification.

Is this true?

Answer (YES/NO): YES